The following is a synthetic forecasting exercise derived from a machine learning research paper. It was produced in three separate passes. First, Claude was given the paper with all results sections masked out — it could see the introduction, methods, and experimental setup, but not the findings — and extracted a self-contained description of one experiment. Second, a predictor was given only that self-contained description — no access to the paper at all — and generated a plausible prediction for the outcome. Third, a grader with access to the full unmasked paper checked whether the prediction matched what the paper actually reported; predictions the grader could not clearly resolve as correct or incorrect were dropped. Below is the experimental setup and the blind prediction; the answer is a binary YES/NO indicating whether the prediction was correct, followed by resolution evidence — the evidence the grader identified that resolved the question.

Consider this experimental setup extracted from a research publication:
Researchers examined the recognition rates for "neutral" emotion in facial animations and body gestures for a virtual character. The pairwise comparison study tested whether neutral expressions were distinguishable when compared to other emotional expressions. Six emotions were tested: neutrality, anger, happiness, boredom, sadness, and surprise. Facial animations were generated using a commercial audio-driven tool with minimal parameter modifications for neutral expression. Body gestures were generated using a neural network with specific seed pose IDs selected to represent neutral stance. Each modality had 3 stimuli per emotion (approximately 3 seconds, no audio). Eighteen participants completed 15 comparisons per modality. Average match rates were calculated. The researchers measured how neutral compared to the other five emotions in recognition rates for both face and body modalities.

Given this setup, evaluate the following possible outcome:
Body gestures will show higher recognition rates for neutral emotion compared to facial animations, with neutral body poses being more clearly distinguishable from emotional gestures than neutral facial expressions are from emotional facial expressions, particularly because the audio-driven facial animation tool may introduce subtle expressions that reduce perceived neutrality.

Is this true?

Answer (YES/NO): NO